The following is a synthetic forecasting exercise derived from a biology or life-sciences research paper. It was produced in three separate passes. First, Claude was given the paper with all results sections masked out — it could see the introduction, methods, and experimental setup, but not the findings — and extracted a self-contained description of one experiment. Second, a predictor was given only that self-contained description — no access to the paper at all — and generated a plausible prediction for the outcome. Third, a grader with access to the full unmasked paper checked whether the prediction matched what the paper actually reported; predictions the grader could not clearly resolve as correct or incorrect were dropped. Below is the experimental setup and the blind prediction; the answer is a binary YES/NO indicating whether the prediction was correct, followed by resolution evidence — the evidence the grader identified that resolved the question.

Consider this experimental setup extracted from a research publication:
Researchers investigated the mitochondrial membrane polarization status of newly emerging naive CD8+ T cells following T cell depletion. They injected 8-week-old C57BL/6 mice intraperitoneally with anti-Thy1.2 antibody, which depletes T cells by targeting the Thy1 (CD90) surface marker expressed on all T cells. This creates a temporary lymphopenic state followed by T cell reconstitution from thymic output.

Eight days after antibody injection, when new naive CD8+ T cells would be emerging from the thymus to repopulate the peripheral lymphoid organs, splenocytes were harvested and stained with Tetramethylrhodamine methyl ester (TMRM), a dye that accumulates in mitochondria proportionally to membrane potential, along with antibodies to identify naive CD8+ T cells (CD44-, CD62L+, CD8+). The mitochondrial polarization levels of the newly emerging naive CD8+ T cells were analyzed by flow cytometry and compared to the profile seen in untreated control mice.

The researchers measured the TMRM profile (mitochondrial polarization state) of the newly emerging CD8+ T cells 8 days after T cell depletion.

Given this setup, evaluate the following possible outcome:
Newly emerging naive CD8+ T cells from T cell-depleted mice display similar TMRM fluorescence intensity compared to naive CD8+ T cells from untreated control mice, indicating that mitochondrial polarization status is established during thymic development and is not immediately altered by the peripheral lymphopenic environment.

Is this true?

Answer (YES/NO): NO